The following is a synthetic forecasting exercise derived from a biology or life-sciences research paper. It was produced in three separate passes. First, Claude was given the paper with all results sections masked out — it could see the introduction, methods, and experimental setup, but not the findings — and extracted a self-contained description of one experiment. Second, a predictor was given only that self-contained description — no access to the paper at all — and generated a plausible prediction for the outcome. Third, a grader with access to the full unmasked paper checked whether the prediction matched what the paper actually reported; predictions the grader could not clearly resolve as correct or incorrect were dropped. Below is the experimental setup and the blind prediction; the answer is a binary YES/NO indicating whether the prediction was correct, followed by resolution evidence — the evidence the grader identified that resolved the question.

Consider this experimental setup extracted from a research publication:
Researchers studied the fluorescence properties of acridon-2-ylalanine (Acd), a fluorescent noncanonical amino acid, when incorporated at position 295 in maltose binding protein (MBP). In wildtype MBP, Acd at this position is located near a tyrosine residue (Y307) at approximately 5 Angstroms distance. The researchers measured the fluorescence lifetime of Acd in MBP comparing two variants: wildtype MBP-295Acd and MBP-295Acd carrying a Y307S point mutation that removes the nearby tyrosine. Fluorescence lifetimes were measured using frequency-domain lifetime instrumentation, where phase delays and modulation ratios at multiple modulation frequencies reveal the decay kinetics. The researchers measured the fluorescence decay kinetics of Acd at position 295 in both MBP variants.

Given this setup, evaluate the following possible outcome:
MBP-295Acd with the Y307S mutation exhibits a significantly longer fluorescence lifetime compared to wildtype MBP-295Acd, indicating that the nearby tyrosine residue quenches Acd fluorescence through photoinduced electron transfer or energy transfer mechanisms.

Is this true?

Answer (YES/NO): YES